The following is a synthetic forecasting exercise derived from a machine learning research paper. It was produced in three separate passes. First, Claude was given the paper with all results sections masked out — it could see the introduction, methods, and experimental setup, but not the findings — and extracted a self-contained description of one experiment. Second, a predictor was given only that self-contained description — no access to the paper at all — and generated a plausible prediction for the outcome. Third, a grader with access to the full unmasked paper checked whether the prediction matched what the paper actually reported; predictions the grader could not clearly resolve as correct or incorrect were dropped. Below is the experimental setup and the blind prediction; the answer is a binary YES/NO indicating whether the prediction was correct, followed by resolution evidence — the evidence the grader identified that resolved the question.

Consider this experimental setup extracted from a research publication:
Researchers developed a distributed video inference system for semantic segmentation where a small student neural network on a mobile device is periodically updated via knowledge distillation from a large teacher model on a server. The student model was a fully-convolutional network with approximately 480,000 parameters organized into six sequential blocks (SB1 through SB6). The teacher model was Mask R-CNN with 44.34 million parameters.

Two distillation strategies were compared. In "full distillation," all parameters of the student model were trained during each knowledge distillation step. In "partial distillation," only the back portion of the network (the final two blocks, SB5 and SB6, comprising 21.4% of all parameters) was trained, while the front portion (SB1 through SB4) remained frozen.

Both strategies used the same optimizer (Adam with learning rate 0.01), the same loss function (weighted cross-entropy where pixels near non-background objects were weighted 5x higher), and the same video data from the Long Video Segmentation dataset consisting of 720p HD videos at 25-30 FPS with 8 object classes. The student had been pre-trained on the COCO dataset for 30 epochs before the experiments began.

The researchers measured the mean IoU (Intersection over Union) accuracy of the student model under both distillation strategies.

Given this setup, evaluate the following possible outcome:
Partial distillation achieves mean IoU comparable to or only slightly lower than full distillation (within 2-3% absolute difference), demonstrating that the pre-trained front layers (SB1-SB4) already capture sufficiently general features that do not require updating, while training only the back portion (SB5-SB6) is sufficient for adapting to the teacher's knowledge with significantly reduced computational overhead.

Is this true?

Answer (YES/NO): NO